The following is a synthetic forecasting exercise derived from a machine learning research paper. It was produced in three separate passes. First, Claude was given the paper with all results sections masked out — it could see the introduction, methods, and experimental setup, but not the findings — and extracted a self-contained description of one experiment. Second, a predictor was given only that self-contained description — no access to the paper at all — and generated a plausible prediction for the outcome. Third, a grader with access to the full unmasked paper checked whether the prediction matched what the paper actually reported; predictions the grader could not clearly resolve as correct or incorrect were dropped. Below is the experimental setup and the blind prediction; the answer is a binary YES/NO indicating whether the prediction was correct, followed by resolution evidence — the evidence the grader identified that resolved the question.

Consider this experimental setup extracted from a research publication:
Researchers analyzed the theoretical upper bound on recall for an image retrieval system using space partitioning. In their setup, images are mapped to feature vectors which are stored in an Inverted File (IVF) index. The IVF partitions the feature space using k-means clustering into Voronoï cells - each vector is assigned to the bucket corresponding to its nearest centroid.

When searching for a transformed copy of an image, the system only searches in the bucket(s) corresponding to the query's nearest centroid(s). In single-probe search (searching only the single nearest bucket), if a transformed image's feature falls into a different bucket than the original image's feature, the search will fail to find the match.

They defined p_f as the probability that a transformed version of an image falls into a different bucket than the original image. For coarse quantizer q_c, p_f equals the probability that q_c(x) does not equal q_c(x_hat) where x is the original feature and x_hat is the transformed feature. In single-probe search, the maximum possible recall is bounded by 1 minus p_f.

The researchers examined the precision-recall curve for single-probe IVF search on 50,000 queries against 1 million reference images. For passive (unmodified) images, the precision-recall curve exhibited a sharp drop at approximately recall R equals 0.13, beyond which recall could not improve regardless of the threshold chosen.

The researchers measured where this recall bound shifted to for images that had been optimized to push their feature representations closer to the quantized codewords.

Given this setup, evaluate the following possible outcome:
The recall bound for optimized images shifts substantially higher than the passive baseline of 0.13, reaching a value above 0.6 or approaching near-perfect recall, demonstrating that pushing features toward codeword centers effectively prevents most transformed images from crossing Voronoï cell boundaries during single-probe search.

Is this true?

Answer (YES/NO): NO